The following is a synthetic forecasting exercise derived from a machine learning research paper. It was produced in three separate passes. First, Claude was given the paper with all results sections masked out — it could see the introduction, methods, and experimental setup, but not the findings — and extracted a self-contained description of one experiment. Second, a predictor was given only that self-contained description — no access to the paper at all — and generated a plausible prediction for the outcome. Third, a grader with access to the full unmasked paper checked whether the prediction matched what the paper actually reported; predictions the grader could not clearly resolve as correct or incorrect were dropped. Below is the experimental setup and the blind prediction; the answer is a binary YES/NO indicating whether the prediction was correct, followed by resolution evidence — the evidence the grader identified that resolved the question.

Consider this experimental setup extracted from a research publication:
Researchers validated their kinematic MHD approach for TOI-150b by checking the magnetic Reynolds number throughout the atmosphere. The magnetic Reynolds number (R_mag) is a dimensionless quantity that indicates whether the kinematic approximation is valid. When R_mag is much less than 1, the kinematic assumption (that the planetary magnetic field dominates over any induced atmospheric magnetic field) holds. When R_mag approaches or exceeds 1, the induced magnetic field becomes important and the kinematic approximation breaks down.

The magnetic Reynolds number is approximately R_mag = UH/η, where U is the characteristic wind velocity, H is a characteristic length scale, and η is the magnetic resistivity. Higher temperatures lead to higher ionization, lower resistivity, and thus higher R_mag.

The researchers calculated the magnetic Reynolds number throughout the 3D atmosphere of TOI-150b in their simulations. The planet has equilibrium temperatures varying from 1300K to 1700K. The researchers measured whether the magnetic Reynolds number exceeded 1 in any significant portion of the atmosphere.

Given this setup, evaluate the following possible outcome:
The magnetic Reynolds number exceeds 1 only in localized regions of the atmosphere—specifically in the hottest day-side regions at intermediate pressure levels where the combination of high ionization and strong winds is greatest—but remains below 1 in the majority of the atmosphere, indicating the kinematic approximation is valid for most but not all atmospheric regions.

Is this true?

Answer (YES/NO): NO